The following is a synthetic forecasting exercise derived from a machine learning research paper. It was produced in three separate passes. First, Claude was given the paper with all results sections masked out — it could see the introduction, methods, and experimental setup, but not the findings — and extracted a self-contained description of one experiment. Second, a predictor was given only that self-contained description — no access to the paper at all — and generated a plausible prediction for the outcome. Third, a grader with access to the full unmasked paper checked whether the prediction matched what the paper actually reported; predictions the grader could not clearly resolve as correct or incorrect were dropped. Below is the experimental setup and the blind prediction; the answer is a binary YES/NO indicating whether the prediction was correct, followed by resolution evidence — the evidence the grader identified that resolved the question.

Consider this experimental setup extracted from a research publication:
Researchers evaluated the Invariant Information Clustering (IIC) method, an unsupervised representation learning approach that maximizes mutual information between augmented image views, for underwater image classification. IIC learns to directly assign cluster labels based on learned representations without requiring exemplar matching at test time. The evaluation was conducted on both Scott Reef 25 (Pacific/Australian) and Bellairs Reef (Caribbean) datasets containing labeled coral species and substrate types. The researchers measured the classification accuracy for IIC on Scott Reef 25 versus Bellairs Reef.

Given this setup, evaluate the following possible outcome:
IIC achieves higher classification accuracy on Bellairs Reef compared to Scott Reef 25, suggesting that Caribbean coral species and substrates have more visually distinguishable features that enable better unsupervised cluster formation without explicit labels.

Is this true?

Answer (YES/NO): YES